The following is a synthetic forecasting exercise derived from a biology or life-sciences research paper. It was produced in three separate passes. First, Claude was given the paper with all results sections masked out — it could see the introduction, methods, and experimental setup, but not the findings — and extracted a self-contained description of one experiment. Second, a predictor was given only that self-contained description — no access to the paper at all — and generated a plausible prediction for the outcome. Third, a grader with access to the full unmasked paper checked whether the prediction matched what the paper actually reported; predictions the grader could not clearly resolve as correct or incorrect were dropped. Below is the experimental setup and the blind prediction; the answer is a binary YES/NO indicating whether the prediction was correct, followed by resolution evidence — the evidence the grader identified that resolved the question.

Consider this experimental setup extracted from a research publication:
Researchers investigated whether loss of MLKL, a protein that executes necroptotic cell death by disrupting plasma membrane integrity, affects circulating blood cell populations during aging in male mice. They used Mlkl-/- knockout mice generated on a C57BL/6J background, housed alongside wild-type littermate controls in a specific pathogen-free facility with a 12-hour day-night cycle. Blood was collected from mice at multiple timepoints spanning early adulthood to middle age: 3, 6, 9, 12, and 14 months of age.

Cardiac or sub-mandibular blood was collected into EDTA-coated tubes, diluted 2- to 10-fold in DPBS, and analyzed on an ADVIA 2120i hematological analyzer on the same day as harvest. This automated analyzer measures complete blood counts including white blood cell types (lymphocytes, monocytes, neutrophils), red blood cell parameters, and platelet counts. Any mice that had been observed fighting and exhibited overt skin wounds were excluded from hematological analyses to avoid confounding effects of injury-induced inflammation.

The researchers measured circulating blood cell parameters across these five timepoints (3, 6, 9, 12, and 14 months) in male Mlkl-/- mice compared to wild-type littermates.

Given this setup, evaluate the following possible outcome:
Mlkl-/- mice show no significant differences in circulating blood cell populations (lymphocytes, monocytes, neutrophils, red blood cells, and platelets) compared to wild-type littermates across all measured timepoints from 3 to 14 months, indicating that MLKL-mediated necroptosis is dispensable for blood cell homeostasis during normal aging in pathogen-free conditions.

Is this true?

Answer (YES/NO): NO